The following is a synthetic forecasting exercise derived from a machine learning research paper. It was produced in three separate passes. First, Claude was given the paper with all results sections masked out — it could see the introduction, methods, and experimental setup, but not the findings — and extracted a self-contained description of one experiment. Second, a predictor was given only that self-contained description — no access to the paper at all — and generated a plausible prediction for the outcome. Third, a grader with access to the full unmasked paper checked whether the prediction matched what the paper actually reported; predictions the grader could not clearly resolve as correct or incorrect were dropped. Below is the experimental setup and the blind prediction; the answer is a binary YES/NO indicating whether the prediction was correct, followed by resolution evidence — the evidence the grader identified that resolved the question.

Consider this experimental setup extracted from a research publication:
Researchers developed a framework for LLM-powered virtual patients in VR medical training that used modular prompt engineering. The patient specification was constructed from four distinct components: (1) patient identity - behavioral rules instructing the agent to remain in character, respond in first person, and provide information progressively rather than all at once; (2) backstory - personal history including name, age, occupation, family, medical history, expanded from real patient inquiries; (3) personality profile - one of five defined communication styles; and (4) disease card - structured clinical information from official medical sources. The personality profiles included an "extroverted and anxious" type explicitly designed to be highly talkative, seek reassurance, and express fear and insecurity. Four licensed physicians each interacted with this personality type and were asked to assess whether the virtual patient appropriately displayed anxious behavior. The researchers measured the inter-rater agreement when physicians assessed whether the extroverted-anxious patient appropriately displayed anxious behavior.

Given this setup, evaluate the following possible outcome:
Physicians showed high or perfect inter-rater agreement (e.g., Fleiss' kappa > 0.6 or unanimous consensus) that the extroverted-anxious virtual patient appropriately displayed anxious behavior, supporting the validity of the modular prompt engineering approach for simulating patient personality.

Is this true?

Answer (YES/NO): NO